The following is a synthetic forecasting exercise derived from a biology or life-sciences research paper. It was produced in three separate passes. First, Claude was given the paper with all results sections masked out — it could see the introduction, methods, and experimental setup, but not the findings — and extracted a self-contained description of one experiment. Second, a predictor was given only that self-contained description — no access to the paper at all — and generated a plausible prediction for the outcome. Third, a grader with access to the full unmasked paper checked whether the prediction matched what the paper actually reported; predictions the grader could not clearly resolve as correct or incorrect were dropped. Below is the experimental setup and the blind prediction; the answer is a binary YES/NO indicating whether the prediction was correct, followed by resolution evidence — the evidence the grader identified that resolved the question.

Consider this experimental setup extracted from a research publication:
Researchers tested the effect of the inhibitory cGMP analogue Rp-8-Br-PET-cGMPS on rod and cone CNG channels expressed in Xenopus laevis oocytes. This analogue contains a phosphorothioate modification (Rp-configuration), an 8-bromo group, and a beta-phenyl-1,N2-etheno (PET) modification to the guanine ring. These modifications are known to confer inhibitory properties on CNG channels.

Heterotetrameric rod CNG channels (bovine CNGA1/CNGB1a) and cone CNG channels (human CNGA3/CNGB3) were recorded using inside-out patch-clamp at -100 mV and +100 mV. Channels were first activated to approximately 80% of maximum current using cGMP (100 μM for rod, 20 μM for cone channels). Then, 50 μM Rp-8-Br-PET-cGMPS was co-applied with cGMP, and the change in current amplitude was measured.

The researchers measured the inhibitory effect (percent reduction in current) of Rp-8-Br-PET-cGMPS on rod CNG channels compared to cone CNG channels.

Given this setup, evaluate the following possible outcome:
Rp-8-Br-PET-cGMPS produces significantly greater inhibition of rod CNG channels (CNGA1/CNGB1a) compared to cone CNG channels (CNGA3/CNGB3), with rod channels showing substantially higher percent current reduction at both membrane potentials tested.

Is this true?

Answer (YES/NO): NO